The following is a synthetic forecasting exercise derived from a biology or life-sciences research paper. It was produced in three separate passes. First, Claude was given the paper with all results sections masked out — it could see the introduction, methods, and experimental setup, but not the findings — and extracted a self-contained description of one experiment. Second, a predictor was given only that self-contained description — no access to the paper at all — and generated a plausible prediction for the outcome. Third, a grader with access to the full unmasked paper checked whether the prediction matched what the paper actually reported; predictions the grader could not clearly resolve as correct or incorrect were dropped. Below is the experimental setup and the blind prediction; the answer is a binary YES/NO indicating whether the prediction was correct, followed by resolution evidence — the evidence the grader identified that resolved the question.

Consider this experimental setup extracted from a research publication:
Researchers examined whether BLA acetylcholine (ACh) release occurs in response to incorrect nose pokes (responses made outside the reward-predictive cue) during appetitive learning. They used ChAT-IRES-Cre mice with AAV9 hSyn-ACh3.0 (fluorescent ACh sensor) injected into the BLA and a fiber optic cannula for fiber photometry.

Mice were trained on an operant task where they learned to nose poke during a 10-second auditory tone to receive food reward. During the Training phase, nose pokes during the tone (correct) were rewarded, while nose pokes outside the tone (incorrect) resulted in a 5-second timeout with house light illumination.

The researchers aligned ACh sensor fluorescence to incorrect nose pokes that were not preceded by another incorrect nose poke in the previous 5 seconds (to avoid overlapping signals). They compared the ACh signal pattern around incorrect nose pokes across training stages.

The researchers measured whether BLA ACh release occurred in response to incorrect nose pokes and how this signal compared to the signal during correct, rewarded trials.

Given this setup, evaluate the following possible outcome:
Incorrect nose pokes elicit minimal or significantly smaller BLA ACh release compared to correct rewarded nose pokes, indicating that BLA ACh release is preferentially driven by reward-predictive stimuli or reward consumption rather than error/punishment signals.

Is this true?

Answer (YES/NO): YES